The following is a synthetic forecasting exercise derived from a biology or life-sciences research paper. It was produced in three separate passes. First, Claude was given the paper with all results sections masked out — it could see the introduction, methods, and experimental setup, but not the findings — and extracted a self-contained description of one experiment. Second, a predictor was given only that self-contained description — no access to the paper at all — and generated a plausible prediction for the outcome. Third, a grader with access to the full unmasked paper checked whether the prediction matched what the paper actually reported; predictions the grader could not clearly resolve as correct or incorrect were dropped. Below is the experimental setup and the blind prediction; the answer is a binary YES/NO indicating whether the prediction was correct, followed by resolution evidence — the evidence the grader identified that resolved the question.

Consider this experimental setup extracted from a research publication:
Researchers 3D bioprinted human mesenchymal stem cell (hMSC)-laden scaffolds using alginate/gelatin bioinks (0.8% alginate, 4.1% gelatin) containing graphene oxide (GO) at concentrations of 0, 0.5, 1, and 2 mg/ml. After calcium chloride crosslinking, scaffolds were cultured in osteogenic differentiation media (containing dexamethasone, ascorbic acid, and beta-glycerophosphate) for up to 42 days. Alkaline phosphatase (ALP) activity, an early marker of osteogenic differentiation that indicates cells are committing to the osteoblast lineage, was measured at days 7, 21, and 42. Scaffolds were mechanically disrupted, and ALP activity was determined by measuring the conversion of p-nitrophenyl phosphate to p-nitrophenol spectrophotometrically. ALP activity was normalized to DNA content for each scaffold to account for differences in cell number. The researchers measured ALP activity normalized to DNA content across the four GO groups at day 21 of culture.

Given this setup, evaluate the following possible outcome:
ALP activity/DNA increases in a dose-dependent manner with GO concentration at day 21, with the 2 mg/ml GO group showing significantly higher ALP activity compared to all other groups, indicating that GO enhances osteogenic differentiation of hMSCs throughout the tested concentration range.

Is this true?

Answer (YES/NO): NO